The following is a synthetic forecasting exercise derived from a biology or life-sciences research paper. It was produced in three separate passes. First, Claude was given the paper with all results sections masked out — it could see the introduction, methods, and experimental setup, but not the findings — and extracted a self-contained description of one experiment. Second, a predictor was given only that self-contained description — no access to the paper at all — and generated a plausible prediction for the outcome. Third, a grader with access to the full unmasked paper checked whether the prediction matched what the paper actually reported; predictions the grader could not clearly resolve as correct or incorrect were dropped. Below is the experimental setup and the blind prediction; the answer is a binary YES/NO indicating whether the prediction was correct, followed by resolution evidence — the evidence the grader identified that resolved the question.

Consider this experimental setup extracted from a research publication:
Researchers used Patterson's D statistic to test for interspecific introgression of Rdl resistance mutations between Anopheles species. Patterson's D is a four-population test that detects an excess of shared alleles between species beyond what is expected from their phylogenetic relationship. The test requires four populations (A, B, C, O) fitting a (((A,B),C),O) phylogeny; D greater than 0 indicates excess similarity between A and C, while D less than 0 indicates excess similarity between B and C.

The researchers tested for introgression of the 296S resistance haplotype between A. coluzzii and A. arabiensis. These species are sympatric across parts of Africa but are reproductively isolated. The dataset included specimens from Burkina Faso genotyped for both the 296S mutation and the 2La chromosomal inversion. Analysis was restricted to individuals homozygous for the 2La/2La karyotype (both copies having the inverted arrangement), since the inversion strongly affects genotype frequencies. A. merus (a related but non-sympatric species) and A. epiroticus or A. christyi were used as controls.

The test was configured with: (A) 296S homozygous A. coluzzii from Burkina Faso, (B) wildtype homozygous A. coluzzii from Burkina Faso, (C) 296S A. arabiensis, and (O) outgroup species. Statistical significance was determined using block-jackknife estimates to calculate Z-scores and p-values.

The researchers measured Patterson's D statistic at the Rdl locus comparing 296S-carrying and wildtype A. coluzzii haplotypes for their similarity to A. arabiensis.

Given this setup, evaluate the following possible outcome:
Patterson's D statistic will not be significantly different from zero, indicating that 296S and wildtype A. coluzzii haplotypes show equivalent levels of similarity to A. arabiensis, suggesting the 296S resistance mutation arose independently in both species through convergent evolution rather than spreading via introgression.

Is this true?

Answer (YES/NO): NO